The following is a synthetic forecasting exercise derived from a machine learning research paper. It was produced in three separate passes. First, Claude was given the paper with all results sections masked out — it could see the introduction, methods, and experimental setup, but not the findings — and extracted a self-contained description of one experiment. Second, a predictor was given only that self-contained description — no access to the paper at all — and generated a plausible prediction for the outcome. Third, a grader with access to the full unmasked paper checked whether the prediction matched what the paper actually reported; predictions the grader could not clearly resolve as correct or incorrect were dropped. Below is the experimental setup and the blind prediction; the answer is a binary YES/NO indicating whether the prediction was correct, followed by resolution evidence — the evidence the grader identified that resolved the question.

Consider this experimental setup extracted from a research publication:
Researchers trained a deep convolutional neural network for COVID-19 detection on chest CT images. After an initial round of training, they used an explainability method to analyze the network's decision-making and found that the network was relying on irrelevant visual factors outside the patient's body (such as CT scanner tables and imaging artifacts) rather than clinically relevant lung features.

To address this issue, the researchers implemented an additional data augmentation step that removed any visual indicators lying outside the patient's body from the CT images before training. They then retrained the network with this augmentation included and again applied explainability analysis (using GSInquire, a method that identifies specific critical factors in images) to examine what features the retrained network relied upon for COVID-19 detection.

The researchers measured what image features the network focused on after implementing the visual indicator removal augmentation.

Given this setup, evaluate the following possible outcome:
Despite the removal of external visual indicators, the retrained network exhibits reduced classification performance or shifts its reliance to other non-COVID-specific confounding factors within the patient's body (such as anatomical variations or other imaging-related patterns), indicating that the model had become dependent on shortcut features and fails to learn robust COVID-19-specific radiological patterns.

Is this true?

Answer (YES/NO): NO